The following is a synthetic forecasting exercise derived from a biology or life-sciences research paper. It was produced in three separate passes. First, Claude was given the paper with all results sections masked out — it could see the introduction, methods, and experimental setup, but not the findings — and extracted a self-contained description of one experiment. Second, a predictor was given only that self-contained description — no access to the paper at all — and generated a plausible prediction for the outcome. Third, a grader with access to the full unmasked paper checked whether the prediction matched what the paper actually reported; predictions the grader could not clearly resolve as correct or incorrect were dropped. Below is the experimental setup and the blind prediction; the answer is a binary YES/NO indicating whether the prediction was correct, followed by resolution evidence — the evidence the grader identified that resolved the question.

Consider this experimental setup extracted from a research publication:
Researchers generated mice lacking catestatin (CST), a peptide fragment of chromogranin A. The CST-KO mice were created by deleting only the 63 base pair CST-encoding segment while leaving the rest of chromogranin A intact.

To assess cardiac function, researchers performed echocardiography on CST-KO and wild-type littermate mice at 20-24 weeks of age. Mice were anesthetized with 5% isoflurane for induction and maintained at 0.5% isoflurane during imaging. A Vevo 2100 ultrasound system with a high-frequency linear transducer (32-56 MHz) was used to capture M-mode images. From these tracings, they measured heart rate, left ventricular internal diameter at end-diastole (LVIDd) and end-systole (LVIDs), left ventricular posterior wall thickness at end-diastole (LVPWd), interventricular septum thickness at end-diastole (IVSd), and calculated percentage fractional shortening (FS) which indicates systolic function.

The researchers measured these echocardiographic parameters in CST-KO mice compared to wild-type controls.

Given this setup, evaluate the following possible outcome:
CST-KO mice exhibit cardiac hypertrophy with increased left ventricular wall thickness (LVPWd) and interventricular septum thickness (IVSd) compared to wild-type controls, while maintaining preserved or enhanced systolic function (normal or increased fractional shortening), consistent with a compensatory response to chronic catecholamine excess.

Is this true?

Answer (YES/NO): NO